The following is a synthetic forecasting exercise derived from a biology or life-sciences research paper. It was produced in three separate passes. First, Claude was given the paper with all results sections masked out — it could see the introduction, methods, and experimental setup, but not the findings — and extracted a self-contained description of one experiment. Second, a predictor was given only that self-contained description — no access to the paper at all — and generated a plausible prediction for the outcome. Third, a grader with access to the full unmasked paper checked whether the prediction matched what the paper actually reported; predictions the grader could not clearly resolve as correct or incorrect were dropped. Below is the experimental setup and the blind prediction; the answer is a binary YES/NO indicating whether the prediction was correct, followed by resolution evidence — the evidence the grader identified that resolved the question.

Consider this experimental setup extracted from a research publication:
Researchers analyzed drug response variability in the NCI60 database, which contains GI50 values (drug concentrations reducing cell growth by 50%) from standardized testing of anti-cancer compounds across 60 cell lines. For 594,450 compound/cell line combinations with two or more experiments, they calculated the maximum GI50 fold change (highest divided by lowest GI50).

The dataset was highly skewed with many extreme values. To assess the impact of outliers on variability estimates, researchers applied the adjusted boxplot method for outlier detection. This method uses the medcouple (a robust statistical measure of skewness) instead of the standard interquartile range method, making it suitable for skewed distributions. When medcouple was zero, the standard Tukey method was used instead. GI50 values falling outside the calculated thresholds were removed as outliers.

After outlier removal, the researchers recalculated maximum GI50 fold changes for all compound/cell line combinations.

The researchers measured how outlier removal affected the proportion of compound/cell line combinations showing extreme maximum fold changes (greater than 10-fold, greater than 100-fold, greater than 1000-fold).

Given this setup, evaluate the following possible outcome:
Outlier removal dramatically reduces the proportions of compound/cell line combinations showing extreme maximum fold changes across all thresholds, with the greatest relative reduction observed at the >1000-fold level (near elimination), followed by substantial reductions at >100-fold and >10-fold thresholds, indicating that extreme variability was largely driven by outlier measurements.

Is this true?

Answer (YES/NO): NO